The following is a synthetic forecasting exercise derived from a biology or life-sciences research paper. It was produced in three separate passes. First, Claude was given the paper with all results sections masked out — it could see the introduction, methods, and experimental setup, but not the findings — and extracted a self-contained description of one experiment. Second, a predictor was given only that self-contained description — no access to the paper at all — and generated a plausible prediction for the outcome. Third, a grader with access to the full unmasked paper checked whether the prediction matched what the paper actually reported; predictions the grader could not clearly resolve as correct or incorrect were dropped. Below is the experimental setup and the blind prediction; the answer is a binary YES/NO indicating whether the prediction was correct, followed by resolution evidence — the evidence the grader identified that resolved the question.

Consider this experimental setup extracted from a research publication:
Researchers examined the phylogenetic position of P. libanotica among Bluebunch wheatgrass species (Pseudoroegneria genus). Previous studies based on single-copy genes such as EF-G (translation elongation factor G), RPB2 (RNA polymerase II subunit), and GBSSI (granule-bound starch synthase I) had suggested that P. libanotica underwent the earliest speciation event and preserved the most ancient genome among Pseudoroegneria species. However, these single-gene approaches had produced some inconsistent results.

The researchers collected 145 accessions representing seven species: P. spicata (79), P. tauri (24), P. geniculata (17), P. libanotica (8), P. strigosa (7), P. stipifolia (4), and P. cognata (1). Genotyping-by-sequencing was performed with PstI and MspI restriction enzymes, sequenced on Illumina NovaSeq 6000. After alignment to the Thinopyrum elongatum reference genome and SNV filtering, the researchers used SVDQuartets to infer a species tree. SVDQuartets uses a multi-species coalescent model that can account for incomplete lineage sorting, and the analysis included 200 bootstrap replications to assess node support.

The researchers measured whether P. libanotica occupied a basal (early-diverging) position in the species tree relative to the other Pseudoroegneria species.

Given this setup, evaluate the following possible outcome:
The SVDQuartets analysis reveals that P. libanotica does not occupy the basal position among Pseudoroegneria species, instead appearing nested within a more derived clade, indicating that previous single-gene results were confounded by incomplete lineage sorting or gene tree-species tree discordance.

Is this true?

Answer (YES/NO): NO